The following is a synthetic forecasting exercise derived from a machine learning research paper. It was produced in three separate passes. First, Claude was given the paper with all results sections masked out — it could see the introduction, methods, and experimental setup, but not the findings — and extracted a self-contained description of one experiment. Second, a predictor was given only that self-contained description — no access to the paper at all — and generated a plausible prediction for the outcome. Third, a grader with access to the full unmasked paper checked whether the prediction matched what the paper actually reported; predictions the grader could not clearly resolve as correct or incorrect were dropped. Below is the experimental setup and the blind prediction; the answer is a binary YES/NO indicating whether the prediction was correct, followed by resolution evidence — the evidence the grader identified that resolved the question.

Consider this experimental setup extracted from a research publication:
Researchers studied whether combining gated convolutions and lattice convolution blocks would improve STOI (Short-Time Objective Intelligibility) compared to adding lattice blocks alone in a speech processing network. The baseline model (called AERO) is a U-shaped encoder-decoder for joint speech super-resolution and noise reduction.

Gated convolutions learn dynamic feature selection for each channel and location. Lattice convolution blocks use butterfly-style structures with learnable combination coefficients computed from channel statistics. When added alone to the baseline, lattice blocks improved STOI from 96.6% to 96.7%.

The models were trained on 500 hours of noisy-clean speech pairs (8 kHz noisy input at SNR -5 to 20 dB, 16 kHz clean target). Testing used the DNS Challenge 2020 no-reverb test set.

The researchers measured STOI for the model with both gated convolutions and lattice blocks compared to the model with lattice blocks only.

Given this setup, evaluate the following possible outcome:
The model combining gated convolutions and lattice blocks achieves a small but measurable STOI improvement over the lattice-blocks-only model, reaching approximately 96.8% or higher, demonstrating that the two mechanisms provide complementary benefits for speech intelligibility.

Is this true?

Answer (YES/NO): YES